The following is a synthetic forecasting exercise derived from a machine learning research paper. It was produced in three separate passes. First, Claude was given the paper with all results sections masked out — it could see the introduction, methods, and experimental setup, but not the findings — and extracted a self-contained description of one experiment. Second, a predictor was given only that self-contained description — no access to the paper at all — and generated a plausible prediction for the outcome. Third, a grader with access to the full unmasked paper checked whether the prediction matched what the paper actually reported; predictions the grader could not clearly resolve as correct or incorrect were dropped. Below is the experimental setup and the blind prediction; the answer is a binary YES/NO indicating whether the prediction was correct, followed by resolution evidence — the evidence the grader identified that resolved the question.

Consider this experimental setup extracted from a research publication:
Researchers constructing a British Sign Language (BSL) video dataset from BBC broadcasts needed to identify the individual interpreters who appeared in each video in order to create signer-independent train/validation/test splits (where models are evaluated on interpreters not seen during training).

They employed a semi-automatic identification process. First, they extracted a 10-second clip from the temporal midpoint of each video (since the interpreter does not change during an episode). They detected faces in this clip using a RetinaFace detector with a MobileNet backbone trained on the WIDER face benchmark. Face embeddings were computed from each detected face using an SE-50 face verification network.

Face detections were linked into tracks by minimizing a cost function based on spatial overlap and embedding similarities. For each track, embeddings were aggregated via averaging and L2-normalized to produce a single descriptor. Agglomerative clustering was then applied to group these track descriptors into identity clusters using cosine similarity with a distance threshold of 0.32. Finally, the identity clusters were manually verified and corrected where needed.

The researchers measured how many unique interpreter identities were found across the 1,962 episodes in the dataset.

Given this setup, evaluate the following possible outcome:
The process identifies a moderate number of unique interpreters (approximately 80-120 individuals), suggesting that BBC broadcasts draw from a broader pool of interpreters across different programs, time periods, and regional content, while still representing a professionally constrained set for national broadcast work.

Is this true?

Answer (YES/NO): NO